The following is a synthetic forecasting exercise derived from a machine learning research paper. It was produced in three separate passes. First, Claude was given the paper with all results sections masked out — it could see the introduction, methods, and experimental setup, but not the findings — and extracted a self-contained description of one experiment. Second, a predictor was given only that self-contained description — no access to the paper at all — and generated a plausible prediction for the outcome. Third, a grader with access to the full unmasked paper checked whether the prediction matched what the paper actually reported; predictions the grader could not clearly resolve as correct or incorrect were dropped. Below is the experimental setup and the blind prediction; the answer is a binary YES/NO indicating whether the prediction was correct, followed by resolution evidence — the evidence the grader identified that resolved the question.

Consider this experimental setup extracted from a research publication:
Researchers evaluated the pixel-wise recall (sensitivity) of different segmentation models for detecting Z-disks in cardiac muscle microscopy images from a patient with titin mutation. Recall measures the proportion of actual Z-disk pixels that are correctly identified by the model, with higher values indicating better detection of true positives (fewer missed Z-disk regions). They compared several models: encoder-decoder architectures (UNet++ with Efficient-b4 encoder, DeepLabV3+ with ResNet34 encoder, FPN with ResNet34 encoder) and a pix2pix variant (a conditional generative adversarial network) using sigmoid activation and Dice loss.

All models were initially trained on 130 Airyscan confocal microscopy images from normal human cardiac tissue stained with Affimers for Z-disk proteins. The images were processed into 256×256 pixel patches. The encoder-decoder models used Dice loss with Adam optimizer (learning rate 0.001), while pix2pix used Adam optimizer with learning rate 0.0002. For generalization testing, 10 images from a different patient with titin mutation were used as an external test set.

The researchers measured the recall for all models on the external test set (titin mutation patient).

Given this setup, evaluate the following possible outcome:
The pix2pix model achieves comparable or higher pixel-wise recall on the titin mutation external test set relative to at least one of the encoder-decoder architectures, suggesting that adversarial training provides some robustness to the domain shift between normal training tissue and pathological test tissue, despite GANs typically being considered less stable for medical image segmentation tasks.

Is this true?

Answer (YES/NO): YES